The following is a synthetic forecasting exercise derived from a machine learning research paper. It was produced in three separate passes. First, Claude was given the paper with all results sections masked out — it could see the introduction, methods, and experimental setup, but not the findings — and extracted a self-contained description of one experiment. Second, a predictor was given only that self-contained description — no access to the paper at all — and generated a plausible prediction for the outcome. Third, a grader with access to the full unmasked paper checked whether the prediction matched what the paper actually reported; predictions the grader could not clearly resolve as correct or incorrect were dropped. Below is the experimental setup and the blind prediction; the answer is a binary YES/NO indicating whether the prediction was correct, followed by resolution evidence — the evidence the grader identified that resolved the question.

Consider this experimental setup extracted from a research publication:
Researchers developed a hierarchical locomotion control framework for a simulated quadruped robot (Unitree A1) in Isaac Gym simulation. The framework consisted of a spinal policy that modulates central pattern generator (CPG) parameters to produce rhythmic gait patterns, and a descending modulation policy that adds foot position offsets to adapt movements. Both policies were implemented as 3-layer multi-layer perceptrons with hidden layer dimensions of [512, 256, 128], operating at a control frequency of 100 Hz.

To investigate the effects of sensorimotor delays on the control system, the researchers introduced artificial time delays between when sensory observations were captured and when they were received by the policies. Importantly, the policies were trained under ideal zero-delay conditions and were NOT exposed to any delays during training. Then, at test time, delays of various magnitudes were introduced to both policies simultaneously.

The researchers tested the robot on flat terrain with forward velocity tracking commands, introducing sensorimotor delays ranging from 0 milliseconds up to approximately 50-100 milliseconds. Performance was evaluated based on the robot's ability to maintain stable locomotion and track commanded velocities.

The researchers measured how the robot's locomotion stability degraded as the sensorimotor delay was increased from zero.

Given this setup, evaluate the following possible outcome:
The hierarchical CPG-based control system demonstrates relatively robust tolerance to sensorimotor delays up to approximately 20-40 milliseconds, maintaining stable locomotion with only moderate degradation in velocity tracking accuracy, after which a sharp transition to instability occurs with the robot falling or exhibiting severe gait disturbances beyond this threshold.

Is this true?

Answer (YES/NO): NO